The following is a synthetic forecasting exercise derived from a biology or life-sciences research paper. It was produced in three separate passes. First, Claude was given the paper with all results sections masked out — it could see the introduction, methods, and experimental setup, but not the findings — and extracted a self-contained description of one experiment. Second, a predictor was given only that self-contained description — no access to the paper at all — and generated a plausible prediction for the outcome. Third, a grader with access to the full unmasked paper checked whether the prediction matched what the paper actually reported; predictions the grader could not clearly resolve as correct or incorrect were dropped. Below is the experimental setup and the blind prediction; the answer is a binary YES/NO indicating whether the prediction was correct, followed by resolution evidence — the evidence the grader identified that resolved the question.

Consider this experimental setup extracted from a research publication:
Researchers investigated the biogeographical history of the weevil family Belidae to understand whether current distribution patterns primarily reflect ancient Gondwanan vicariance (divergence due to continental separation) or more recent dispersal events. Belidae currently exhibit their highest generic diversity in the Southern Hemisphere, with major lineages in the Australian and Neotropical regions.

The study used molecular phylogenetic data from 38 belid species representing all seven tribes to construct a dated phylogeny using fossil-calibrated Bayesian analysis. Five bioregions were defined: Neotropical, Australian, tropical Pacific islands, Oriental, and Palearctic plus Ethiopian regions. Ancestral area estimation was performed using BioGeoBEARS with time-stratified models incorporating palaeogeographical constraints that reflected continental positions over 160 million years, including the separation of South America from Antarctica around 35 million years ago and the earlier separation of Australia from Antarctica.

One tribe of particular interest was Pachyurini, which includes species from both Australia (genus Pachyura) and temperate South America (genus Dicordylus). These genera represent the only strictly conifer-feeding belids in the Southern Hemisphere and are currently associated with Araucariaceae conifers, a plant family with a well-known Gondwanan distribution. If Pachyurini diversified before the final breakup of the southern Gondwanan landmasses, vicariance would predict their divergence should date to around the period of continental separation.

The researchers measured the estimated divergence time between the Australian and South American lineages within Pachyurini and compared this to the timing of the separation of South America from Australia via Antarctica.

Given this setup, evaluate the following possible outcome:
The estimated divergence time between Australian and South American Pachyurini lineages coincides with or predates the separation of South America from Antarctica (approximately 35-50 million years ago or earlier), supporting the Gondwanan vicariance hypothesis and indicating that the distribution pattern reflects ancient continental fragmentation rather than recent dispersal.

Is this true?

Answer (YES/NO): YES